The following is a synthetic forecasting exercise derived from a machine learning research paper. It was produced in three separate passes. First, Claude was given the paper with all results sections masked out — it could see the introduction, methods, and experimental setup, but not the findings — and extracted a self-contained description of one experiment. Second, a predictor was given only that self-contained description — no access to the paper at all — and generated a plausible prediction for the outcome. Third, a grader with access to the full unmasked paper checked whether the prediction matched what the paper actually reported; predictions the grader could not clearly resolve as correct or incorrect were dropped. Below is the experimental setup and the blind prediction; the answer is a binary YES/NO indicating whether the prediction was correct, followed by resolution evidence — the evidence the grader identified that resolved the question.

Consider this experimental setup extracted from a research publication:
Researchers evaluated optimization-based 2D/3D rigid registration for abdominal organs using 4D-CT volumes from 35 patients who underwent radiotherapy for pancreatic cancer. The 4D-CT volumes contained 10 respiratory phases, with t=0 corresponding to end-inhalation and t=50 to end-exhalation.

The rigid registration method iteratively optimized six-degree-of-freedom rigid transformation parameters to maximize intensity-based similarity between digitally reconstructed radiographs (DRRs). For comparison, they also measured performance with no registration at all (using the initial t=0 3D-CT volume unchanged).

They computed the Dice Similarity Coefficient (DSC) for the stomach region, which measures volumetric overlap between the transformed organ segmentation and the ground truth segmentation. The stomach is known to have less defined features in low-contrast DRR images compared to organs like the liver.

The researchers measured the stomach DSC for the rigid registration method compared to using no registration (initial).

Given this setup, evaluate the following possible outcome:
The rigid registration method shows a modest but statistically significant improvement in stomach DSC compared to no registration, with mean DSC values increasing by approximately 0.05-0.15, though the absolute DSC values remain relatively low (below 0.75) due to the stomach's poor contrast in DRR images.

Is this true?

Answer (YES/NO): NO